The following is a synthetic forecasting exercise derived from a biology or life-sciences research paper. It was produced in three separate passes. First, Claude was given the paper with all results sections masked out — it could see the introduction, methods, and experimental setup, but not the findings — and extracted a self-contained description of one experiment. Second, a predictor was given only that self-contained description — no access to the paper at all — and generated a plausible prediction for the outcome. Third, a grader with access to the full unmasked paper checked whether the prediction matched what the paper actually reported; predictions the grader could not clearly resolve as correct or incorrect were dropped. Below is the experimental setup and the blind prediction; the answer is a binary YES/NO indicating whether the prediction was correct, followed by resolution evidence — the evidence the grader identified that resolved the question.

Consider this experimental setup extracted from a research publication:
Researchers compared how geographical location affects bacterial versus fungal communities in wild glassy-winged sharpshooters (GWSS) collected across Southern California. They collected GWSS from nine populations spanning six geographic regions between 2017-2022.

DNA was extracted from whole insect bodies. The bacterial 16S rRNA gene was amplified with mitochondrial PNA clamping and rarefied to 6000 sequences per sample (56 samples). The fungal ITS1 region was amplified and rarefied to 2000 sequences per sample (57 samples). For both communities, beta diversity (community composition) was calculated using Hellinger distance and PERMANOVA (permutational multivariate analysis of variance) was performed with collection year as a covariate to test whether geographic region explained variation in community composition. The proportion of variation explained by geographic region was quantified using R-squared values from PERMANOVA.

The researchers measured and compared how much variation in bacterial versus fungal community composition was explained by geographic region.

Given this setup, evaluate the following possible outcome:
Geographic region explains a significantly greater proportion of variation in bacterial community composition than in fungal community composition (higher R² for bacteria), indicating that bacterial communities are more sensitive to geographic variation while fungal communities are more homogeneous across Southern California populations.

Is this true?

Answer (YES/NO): NO